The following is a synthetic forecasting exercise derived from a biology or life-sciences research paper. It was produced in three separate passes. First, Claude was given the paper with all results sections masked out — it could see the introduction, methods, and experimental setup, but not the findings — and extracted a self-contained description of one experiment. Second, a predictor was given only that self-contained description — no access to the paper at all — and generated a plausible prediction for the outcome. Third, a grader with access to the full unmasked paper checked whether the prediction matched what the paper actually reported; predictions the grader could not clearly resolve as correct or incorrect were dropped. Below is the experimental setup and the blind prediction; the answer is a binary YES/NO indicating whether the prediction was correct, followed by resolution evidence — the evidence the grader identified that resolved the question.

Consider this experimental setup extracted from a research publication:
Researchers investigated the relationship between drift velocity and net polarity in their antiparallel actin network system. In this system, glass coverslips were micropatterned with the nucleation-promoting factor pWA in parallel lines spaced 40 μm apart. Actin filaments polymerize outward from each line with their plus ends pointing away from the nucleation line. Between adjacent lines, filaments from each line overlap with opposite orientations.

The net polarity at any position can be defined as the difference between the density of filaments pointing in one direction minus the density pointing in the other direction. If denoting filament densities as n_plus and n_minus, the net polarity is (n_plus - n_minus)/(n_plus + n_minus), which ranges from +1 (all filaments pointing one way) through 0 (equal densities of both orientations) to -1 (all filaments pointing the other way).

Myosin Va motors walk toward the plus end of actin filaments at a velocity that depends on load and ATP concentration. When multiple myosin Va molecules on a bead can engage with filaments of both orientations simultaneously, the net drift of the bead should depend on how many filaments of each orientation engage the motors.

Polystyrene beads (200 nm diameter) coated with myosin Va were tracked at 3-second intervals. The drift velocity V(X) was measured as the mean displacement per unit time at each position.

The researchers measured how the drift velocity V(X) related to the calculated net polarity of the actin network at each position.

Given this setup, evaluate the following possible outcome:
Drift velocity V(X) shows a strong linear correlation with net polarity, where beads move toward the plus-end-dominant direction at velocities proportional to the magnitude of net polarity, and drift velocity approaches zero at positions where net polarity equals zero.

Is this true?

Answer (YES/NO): YES